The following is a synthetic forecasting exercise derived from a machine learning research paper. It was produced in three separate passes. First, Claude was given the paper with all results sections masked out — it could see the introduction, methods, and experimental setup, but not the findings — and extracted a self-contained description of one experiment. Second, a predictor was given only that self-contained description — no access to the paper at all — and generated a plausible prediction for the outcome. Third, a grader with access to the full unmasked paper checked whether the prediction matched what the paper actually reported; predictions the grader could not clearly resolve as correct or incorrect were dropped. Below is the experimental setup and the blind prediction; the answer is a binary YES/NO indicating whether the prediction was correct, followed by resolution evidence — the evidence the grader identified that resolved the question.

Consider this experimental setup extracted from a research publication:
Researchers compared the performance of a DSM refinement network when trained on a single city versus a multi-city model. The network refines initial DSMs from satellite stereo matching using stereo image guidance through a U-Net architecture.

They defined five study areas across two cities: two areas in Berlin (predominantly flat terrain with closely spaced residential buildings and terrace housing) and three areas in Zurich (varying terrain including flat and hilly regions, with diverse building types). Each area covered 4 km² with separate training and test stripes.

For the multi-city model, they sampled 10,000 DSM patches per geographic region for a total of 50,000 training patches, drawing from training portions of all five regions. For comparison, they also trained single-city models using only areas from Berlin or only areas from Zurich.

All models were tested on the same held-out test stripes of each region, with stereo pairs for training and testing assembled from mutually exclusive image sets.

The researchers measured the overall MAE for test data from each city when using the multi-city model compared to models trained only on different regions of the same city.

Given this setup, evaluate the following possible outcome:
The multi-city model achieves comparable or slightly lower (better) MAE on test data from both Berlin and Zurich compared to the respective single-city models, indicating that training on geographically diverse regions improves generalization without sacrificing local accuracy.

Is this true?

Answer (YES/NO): YES